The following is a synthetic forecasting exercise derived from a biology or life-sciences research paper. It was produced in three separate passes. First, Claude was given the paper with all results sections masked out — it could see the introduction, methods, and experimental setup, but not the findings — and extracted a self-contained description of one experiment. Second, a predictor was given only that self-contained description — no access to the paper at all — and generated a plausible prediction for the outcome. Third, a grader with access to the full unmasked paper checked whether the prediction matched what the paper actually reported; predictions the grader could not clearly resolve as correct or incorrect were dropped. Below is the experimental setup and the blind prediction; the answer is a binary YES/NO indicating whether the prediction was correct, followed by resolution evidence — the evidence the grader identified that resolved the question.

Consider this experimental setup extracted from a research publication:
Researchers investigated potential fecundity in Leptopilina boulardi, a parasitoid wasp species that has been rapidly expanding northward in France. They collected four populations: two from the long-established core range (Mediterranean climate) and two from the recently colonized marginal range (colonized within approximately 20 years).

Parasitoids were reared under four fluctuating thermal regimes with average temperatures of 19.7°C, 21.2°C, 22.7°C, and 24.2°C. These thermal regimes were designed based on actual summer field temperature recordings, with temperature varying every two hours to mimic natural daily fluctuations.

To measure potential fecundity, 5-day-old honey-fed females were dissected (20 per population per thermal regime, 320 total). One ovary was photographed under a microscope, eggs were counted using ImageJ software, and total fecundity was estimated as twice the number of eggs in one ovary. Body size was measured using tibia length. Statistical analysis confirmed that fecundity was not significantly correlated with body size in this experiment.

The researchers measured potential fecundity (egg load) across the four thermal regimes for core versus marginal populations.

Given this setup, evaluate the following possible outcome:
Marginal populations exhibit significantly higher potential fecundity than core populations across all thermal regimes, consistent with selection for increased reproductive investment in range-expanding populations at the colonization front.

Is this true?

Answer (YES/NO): NO